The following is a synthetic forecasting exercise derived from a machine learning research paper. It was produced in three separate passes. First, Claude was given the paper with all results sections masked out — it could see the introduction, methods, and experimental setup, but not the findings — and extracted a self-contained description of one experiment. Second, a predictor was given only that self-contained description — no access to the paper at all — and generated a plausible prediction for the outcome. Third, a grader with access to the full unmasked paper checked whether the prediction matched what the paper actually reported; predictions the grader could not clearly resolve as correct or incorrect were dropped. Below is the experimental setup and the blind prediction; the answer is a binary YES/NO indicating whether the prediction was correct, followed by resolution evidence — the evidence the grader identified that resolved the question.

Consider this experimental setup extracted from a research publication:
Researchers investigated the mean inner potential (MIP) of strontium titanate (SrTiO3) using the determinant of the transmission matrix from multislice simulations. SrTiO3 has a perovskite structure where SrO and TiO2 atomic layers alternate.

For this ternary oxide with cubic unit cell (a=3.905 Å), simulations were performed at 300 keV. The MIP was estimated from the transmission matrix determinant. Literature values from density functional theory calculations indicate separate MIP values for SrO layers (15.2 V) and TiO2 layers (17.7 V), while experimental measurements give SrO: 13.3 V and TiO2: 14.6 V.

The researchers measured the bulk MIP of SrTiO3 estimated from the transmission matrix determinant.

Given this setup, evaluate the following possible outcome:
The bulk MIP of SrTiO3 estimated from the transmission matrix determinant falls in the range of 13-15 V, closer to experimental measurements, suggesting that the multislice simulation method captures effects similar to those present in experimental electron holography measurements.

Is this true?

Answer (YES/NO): NO